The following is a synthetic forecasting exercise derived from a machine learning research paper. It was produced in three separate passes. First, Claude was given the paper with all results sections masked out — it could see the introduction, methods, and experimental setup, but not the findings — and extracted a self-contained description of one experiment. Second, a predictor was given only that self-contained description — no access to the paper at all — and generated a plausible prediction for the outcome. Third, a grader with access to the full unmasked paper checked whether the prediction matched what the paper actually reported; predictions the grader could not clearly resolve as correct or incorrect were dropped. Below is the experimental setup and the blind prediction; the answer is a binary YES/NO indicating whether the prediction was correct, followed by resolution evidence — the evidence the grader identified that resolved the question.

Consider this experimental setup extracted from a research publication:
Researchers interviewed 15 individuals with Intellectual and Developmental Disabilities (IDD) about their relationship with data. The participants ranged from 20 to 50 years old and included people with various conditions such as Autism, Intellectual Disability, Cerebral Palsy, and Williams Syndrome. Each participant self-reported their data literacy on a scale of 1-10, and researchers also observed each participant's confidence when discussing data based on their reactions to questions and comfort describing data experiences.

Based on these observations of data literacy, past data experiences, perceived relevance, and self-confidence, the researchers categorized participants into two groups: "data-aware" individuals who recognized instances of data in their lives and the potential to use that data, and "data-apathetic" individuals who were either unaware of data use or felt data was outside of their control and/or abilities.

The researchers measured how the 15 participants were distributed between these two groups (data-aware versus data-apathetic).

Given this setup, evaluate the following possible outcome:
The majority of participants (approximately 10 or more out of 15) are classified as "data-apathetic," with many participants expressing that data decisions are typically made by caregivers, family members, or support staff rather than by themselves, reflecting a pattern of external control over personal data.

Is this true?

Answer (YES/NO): NO